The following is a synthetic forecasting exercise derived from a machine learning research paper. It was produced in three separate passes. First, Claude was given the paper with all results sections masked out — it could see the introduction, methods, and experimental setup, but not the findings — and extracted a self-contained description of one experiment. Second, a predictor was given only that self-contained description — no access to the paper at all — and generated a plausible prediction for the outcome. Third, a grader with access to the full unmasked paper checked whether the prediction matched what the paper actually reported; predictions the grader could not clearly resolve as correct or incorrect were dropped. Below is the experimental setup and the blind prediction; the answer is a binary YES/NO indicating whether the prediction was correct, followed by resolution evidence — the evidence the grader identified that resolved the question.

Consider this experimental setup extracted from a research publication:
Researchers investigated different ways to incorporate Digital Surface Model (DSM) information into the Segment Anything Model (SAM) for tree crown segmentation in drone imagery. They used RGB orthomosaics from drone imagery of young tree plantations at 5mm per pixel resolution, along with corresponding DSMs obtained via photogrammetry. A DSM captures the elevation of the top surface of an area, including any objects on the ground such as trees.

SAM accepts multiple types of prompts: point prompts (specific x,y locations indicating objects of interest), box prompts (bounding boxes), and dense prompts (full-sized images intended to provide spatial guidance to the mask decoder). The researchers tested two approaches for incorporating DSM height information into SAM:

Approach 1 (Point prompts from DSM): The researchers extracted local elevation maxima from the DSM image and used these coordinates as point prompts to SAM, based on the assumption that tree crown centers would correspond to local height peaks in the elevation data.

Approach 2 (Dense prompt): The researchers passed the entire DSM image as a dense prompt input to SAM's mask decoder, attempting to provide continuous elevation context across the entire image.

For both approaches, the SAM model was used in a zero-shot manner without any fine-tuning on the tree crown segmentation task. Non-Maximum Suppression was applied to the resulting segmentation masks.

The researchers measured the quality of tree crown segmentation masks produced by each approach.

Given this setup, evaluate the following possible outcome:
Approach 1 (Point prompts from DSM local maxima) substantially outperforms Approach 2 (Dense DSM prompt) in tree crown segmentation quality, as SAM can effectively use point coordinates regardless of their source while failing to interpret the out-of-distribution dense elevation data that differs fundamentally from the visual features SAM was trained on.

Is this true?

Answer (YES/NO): YES